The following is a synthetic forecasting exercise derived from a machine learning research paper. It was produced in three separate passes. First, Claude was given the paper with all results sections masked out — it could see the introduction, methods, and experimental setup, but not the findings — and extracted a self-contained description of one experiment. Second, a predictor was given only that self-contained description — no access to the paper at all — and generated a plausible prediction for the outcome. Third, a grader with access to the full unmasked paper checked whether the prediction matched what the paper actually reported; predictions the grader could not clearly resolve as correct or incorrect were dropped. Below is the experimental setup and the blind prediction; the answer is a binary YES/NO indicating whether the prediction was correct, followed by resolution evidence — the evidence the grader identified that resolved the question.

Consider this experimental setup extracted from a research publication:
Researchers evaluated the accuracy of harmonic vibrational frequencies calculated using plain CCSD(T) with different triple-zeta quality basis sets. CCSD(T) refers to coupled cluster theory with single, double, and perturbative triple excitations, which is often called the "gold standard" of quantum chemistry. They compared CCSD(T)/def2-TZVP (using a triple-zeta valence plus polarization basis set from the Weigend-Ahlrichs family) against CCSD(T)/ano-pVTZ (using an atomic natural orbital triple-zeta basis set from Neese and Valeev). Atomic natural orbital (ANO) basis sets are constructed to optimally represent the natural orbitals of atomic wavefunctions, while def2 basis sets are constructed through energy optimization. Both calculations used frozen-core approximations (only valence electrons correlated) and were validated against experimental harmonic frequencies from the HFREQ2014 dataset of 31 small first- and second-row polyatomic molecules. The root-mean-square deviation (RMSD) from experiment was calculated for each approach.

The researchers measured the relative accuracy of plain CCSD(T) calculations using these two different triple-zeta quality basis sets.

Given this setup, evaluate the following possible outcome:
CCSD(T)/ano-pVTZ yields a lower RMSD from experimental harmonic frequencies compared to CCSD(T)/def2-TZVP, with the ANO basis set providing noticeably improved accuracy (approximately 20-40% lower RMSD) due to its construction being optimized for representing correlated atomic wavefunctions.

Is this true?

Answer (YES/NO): YES